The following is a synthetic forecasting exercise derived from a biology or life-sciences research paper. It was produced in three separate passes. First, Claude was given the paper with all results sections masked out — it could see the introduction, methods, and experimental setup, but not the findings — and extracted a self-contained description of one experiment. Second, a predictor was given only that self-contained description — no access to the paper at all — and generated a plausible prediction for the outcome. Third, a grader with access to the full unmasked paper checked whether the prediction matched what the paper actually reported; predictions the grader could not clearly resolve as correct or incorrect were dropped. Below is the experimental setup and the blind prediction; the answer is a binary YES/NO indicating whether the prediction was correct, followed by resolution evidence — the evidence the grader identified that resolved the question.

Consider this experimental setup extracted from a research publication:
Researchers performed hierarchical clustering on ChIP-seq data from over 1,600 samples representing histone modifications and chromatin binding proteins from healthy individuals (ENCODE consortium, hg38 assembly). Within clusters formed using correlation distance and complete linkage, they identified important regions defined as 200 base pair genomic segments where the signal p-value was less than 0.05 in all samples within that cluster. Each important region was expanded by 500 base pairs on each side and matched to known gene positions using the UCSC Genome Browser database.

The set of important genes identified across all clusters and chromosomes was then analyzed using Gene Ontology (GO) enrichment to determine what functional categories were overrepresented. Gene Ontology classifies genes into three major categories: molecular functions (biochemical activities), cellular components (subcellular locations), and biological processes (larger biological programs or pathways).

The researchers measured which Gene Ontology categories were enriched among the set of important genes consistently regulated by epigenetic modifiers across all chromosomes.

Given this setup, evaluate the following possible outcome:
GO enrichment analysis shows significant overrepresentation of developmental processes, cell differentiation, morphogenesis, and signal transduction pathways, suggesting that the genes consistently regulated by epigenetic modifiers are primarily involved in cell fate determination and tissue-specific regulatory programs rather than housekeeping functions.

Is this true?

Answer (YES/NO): NO